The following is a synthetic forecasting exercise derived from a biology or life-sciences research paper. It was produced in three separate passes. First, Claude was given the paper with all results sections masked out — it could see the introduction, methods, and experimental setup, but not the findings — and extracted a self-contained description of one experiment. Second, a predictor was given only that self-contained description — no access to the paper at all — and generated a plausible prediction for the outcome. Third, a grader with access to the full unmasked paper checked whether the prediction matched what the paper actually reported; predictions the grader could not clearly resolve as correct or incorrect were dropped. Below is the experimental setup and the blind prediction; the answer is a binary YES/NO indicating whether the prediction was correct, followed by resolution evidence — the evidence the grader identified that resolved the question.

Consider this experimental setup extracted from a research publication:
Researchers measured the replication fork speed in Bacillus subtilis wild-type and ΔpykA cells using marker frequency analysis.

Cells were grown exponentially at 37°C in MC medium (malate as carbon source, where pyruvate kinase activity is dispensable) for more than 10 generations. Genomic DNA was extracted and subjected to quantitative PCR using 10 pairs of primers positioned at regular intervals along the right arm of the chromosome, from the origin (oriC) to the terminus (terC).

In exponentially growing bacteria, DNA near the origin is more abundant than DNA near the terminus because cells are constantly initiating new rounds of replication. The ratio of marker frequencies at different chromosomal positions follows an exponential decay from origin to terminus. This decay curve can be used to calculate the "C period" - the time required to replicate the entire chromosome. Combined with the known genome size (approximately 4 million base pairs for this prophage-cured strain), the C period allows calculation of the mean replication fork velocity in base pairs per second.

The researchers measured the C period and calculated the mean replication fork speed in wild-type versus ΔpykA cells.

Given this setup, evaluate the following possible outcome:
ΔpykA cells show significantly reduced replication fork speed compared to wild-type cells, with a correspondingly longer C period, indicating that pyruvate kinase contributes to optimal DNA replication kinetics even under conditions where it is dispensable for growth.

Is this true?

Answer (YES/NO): YES